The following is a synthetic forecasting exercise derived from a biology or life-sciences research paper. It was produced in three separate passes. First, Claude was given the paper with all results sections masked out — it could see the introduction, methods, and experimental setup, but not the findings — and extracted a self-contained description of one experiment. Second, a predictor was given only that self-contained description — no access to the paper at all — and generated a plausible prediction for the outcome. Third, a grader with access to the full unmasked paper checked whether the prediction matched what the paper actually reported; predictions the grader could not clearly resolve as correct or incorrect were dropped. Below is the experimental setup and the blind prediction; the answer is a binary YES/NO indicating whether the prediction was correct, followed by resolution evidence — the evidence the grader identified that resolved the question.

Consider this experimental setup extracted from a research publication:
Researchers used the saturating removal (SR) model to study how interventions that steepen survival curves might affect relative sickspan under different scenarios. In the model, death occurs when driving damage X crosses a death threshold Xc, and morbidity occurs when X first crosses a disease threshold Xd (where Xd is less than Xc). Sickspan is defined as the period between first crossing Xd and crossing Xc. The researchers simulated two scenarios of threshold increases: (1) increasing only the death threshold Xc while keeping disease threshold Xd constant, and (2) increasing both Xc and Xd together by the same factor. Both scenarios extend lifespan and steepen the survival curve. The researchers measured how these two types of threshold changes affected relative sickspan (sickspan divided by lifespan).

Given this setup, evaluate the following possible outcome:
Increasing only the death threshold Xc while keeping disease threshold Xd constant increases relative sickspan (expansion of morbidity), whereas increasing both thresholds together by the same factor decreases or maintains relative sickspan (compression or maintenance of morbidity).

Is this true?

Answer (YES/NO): YES